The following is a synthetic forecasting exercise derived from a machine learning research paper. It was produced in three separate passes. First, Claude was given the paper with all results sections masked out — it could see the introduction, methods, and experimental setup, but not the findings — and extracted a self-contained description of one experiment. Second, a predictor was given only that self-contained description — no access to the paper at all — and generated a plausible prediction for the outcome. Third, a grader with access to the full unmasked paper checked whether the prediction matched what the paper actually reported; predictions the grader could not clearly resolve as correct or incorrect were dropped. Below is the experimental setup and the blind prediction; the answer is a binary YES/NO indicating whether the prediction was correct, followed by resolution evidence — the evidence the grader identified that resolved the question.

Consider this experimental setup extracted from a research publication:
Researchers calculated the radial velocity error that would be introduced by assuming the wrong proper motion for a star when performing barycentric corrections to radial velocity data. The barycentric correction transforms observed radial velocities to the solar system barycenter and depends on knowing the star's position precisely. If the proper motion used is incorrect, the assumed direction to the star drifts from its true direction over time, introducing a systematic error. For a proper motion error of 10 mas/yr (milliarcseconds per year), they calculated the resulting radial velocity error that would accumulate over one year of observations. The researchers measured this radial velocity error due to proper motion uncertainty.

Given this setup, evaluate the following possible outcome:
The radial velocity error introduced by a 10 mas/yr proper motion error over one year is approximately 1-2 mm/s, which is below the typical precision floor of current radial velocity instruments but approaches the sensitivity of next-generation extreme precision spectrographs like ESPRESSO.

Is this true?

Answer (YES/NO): NO